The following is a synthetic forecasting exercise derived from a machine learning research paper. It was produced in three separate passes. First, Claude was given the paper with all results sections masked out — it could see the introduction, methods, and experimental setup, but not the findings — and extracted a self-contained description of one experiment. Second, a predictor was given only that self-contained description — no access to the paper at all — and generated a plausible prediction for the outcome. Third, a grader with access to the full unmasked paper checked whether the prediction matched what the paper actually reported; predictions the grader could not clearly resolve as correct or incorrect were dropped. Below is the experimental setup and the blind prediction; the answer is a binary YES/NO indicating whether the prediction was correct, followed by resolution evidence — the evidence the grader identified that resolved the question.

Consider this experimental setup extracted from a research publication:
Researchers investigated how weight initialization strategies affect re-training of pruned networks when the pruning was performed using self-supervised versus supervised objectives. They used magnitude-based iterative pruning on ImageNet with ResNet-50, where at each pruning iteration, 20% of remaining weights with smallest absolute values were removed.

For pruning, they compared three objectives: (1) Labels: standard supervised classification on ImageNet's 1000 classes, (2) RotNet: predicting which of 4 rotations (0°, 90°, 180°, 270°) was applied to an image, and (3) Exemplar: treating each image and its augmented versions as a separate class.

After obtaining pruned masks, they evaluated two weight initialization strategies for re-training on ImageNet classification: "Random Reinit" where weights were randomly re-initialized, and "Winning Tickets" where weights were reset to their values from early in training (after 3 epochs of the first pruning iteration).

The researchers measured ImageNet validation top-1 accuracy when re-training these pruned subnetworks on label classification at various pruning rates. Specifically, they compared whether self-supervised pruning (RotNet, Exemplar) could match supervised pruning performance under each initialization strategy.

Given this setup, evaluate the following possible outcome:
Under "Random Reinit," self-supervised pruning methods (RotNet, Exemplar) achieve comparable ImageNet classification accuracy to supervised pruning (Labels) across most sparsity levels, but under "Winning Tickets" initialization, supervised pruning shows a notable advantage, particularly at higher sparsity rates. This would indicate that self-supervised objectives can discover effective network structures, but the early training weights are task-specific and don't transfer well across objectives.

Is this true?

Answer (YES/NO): YES